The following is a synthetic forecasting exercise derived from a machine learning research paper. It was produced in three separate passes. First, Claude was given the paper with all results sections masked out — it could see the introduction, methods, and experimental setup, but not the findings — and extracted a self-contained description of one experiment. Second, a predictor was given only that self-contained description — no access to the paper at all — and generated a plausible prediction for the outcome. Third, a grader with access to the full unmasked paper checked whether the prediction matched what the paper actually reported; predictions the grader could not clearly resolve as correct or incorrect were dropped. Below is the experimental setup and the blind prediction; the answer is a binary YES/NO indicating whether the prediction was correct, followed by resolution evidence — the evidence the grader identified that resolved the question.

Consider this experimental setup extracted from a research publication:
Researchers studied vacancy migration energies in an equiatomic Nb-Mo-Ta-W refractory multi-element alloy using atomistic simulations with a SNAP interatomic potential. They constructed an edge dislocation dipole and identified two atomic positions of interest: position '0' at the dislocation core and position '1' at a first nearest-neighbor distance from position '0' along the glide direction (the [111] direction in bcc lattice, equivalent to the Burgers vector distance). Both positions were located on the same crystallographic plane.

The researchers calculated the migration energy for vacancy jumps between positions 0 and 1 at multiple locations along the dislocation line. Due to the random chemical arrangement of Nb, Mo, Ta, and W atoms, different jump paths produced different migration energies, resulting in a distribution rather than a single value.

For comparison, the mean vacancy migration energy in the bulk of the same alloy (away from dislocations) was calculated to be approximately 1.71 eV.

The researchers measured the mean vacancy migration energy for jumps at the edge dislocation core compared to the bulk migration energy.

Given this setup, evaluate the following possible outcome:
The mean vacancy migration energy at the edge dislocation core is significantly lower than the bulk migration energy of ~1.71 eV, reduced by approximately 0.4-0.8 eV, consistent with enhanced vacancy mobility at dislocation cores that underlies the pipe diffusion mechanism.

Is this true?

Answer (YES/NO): NO